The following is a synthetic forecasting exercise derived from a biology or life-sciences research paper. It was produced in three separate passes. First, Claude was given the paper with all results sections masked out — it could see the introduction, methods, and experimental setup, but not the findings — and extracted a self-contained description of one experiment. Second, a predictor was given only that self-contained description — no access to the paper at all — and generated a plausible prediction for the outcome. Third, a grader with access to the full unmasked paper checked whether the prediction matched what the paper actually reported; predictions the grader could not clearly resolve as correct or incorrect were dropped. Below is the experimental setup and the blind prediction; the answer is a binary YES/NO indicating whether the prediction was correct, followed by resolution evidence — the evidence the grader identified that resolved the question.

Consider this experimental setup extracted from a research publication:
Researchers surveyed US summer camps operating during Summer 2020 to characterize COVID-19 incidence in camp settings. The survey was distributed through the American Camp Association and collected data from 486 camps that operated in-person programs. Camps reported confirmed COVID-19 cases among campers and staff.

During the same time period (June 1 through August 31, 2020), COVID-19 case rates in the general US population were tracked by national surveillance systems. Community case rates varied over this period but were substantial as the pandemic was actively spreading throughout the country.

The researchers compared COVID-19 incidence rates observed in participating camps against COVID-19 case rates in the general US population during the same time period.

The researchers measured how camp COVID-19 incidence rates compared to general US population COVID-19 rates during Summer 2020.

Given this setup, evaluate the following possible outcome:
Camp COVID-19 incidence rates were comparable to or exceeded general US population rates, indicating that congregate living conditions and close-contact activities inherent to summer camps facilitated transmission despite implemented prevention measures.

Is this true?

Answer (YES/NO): NO